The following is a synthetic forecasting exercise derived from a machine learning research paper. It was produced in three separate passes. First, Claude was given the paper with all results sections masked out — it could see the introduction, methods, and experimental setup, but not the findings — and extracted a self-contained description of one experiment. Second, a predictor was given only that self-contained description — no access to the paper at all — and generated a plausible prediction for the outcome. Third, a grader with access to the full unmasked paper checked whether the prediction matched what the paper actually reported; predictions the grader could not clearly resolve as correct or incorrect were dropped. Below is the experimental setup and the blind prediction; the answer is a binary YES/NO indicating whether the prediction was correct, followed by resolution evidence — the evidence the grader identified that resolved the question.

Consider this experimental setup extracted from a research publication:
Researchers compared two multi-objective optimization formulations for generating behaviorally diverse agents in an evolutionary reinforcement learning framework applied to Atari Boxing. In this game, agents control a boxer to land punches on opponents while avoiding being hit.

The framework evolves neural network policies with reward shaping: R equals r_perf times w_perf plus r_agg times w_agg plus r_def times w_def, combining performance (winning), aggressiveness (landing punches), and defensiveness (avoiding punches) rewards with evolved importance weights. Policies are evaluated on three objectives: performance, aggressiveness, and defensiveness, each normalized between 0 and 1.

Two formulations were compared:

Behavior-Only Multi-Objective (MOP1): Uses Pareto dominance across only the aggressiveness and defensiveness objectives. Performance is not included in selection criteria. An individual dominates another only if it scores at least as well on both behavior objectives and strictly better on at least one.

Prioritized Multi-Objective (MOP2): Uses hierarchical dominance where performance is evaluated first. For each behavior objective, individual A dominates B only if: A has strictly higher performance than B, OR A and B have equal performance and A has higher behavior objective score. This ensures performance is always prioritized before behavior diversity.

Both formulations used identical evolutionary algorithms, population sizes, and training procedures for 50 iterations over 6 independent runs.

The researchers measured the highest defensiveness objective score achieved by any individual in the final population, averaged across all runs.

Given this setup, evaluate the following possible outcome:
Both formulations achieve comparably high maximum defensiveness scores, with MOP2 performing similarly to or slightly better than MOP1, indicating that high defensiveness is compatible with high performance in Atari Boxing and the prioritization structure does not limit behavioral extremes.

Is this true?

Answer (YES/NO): NO